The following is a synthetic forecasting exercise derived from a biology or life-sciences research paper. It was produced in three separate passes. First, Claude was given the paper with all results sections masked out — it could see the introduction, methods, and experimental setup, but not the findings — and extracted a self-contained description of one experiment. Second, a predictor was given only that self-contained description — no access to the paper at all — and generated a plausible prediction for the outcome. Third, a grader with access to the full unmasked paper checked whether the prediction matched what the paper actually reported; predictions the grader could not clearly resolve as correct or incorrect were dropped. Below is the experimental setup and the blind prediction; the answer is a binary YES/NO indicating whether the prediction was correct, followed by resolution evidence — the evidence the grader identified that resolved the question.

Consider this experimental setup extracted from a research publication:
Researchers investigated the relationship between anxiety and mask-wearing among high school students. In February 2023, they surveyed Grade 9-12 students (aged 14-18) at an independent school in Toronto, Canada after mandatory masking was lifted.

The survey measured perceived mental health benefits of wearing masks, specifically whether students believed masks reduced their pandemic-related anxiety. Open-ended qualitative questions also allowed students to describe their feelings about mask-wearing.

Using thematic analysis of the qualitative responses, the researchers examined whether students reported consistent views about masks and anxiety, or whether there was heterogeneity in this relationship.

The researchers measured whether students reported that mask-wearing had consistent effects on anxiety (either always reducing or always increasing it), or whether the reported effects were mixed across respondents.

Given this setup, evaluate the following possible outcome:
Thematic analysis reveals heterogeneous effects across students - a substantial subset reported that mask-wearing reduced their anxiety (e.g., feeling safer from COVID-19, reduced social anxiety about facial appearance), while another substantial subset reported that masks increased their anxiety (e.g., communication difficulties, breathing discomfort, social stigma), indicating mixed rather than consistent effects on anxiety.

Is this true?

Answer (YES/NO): NO